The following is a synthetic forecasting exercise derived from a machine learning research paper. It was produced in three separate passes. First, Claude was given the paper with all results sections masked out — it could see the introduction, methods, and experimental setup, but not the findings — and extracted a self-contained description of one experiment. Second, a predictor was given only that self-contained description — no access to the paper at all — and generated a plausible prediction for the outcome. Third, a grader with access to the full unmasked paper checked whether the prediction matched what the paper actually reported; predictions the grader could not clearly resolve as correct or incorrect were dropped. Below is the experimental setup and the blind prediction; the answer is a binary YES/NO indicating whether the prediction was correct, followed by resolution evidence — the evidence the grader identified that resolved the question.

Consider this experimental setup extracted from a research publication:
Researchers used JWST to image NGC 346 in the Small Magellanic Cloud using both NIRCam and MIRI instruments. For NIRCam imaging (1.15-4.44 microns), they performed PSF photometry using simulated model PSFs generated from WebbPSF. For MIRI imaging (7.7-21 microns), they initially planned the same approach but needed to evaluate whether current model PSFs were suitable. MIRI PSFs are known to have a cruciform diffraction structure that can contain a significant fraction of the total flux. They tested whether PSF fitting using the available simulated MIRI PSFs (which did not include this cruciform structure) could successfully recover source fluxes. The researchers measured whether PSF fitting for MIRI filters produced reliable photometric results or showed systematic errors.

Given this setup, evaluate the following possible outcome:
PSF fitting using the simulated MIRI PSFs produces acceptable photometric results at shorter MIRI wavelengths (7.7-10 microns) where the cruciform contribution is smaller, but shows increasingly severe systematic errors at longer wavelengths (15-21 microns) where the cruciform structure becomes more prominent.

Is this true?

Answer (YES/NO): NO